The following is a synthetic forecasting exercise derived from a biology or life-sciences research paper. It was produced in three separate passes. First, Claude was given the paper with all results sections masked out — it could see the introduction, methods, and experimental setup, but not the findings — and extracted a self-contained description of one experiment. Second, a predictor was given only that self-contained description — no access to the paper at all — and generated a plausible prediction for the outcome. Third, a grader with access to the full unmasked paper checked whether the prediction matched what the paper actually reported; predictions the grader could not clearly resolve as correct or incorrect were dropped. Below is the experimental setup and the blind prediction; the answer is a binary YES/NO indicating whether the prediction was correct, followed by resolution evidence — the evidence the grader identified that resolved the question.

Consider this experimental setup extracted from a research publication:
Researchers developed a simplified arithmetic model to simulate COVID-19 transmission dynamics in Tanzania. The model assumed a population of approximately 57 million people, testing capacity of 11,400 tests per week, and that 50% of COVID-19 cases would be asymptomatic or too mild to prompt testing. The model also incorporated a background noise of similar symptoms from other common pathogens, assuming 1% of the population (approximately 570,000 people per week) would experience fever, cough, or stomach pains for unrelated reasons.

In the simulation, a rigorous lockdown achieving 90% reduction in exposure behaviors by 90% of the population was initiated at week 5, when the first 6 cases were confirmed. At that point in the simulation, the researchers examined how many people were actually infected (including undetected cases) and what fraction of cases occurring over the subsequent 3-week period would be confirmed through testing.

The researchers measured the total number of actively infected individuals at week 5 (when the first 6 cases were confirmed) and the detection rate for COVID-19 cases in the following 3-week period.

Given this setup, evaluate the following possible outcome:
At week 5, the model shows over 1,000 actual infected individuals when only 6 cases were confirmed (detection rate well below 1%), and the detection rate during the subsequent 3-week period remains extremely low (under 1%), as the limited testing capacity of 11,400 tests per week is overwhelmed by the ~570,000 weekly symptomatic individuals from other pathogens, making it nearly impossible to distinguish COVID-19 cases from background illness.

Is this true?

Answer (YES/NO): NO